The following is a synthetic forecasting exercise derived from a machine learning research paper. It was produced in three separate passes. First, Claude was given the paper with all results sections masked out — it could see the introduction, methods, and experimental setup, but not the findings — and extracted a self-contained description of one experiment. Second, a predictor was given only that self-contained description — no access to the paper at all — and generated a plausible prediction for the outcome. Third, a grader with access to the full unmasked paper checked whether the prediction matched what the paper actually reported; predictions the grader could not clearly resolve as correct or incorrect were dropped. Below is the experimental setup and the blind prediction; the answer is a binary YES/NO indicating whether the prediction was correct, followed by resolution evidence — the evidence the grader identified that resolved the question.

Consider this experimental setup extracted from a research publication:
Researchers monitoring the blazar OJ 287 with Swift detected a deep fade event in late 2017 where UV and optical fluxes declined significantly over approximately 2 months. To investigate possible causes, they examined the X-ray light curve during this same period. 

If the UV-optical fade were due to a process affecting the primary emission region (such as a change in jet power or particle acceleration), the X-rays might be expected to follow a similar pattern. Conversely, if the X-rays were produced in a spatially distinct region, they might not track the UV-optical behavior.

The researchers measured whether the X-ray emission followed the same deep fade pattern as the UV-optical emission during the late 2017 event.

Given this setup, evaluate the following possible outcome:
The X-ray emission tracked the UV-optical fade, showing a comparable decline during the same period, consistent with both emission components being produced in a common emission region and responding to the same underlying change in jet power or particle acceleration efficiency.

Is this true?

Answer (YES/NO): NO